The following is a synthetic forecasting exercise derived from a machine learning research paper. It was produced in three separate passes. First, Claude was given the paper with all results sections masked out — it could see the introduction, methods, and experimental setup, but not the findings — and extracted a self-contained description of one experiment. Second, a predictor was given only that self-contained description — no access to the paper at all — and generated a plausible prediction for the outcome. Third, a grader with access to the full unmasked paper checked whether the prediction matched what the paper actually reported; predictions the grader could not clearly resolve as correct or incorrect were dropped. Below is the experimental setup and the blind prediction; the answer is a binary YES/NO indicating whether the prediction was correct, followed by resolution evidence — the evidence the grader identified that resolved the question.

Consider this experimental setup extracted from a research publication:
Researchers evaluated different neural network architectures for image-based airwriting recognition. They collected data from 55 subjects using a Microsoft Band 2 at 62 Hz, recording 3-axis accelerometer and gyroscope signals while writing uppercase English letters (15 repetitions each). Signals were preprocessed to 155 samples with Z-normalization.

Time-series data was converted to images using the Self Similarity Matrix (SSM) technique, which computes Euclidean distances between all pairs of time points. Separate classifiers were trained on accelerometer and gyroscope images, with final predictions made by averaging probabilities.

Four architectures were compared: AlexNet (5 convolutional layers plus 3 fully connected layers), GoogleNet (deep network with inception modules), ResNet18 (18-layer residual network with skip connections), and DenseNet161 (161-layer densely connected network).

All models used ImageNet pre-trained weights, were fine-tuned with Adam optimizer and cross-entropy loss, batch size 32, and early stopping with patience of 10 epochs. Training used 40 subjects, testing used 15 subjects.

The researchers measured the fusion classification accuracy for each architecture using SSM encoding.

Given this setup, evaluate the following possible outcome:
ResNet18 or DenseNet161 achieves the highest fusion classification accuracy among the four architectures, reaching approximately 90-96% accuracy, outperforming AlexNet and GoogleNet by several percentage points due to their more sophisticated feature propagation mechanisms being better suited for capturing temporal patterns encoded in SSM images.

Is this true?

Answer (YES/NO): NO